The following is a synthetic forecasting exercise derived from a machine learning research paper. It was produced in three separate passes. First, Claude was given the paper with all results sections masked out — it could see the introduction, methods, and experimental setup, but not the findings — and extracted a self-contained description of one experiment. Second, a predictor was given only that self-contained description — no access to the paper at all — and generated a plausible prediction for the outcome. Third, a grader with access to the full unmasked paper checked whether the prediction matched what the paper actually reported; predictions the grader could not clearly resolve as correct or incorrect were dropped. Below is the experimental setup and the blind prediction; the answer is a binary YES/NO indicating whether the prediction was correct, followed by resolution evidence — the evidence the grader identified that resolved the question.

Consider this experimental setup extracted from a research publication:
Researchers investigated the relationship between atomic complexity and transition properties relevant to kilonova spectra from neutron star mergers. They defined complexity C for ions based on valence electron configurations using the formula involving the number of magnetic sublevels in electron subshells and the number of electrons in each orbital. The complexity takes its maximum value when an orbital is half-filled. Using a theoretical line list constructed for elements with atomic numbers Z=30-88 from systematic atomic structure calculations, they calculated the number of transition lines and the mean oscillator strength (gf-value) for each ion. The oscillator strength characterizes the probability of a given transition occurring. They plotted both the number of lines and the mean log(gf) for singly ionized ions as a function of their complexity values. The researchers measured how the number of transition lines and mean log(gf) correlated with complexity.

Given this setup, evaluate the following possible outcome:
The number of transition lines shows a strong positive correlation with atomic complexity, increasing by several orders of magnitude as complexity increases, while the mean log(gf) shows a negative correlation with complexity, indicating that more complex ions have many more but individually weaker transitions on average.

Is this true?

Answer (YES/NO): YES